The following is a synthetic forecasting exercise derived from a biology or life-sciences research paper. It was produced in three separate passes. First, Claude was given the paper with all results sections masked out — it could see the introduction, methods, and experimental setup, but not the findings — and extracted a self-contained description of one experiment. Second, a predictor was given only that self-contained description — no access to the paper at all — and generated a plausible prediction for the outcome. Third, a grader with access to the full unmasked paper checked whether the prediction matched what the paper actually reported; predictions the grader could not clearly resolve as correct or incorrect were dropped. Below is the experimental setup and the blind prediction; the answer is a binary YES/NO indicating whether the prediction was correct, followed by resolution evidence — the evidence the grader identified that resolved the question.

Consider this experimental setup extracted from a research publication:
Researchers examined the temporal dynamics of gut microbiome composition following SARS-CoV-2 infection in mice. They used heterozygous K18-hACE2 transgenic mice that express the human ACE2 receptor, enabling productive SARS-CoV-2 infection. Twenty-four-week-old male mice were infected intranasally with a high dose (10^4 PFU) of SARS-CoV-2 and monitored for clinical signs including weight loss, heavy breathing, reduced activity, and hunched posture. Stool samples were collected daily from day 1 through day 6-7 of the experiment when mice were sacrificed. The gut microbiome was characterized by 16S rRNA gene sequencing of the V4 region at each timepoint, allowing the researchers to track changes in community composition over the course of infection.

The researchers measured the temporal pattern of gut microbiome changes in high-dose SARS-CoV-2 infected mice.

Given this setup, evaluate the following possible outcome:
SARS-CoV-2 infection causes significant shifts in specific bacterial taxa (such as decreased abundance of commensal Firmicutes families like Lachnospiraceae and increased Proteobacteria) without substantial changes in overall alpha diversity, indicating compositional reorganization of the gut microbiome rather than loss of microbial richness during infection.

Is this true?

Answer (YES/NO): NO